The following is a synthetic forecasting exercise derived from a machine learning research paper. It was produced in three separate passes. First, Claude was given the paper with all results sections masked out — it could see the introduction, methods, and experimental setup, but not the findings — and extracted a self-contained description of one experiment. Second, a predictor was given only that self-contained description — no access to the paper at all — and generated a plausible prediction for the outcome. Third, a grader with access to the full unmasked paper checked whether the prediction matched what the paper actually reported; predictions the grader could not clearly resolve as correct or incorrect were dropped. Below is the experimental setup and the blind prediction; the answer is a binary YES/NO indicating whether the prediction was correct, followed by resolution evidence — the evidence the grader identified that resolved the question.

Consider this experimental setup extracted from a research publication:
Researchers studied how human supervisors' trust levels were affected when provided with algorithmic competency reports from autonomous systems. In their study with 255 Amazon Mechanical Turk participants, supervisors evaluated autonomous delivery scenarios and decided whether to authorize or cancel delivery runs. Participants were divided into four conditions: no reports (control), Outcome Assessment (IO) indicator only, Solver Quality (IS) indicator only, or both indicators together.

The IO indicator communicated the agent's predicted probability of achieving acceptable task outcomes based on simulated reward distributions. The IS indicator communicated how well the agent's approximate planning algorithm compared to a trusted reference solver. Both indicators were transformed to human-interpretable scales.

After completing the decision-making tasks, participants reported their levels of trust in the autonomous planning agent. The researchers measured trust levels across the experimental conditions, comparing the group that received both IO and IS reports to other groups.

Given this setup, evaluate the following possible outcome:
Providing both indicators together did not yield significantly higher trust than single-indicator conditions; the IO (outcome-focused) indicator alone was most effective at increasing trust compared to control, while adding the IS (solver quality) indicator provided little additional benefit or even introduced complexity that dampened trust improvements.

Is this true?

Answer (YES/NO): NO